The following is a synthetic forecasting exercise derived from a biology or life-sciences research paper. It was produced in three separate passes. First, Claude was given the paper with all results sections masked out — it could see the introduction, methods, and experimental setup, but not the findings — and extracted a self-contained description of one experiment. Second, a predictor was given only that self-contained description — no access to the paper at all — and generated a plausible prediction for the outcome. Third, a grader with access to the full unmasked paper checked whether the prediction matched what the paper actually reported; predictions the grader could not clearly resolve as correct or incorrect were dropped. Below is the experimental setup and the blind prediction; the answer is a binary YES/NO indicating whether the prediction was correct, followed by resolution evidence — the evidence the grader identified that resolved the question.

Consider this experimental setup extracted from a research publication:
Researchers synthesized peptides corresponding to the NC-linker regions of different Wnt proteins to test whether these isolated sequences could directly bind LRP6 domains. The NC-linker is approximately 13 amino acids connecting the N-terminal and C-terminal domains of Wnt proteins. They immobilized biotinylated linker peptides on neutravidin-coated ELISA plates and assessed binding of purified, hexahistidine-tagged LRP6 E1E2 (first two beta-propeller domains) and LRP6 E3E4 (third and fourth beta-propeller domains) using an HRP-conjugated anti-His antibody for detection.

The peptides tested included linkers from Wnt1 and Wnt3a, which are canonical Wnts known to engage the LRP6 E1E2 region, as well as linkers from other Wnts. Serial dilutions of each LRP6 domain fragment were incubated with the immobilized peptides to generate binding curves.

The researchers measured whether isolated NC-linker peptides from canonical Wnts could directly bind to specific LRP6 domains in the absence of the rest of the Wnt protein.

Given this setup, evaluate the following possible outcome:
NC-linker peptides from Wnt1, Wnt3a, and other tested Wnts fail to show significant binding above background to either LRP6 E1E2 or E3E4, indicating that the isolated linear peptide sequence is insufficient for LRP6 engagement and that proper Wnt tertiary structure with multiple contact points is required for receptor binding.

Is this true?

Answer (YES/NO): NO